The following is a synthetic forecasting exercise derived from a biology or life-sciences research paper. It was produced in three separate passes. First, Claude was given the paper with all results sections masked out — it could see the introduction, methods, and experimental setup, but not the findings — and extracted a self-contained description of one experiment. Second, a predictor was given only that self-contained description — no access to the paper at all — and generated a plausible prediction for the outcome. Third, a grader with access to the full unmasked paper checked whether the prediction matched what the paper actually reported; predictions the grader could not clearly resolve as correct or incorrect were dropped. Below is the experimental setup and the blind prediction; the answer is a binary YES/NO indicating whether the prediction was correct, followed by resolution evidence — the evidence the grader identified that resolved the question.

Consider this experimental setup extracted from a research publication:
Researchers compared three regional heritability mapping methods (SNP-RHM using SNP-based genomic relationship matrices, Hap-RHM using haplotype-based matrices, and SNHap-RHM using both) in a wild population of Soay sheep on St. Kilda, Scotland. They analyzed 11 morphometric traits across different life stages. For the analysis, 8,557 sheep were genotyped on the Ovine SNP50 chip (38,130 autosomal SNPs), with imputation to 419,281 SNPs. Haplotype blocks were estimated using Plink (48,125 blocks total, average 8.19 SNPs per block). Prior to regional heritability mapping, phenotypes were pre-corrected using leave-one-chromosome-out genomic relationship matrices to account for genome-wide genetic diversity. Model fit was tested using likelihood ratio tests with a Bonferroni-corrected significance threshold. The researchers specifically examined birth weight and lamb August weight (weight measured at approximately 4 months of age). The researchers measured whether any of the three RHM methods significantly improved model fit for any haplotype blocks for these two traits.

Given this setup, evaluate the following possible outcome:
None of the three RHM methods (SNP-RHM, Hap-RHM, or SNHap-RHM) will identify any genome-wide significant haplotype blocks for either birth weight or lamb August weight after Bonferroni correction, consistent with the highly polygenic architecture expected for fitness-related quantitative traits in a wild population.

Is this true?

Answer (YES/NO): YES